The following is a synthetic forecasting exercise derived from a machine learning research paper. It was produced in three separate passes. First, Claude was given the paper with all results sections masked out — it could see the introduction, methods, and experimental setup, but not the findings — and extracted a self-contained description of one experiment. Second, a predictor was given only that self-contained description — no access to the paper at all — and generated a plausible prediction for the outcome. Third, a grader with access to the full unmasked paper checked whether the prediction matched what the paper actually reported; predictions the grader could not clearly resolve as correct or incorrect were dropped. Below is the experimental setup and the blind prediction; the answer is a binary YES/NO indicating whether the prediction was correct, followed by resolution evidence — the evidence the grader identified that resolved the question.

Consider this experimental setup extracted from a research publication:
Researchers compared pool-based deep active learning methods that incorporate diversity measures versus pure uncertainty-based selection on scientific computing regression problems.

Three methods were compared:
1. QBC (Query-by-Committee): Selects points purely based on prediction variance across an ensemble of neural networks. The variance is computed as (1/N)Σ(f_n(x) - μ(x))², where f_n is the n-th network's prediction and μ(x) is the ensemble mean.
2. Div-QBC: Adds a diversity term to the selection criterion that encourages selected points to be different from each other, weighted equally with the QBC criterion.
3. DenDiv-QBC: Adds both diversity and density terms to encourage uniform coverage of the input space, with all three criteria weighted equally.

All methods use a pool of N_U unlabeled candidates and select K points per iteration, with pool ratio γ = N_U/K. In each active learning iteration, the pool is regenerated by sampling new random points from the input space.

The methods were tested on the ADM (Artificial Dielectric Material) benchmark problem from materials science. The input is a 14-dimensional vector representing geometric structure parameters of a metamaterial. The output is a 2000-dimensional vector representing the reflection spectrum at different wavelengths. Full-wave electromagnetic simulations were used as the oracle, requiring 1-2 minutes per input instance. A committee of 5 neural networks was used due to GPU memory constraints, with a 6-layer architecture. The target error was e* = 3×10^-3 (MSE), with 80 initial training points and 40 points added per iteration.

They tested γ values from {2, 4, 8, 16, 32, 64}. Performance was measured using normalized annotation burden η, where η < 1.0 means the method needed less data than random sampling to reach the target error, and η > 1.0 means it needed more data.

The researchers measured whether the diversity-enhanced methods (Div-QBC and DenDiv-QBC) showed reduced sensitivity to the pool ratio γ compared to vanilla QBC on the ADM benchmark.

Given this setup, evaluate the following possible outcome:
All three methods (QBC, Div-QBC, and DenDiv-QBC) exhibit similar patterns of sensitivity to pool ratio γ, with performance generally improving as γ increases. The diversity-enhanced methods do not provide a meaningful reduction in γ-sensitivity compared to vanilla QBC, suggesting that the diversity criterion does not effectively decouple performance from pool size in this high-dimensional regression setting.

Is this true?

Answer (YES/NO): NO